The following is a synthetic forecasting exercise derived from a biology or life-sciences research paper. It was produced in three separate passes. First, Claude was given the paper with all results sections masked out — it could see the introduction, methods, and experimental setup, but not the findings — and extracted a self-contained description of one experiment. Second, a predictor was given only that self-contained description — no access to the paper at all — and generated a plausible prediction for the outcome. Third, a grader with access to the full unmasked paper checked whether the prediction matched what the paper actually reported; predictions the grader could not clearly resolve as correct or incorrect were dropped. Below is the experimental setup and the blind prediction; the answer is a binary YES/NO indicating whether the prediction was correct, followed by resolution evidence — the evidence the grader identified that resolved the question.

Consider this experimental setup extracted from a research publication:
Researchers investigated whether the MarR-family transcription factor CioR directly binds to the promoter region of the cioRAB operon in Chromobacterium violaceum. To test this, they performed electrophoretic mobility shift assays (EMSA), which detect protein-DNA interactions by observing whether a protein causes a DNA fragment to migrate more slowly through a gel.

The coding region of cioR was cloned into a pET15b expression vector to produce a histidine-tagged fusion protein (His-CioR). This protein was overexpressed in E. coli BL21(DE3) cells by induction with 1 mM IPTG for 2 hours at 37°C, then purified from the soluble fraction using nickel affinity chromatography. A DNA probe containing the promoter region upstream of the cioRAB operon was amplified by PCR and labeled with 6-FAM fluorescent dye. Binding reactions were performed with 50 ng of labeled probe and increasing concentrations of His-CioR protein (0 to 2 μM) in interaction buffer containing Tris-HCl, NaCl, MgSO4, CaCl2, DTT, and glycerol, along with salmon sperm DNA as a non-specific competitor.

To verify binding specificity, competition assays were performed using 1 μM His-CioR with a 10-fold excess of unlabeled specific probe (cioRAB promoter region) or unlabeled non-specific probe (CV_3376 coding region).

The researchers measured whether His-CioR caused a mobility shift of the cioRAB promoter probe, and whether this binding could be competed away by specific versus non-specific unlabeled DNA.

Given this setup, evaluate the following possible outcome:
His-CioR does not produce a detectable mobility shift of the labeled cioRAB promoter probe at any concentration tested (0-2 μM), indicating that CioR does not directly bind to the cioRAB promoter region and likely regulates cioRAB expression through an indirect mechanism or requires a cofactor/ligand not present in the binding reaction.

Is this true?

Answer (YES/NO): NO